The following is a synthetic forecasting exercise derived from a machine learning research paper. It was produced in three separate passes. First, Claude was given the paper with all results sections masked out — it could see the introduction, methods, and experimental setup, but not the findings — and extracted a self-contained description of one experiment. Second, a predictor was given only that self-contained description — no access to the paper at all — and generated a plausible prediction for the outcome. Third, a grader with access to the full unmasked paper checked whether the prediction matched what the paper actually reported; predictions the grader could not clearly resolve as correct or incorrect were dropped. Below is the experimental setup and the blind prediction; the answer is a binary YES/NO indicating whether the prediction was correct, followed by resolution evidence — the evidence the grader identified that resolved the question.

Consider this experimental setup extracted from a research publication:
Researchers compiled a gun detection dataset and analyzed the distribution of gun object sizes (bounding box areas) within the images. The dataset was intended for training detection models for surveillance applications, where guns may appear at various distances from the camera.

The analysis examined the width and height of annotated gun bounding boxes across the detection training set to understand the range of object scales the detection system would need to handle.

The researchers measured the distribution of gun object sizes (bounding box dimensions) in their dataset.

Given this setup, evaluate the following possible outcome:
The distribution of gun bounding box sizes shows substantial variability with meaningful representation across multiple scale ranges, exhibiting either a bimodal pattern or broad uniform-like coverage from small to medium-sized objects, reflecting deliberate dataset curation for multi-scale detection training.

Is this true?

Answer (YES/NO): YES